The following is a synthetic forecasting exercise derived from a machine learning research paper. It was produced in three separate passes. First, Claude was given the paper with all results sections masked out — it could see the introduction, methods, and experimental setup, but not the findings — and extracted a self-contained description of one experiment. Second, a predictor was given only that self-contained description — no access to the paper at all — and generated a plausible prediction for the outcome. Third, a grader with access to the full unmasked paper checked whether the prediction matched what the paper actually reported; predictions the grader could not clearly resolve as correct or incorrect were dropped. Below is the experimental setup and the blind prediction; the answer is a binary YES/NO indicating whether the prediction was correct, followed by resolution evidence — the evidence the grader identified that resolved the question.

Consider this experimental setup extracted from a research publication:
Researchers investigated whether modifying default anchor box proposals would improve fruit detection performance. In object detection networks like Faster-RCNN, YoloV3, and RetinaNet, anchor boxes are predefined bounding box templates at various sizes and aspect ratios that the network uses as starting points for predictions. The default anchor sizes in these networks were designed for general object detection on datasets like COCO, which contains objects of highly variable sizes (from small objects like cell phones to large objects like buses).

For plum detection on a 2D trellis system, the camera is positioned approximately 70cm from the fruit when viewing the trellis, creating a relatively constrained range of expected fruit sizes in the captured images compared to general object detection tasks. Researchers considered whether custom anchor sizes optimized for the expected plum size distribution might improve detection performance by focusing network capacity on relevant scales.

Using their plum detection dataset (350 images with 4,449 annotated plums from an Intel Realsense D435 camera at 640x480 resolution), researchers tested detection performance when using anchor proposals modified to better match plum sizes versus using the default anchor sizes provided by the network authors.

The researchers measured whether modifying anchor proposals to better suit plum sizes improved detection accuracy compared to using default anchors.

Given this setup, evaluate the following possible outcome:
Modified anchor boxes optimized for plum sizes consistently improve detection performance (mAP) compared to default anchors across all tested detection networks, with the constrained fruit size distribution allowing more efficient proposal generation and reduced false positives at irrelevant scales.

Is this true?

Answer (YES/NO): NO